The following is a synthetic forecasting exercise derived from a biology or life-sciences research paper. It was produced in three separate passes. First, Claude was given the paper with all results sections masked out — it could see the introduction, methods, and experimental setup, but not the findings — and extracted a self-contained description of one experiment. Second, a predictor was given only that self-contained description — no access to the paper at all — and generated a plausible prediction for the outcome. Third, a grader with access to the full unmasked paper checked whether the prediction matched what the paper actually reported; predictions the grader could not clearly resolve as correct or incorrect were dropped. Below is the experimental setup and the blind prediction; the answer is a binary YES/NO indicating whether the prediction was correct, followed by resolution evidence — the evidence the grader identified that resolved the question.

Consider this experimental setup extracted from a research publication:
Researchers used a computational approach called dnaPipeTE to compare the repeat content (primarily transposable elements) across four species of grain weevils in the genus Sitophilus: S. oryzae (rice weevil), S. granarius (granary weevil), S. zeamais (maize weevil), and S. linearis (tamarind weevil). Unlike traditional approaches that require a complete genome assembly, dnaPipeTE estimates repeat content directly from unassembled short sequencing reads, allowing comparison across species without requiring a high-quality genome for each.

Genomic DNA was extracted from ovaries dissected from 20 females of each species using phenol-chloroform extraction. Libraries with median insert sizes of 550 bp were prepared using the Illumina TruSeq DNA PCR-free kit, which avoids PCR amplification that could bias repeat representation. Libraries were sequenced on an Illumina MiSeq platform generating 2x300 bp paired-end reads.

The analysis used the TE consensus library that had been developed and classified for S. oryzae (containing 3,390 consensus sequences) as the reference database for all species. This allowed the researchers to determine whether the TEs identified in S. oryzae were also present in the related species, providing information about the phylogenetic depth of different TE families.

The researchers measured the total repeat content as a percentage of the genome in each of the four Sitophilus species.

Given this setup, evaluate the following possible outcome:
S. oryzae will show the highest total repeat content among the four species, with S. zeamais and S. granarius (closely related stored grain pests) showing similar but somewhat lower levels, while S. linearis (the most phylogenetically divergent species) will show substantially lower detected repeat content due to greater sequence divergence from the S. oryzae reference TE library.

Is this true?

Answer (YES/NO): NO